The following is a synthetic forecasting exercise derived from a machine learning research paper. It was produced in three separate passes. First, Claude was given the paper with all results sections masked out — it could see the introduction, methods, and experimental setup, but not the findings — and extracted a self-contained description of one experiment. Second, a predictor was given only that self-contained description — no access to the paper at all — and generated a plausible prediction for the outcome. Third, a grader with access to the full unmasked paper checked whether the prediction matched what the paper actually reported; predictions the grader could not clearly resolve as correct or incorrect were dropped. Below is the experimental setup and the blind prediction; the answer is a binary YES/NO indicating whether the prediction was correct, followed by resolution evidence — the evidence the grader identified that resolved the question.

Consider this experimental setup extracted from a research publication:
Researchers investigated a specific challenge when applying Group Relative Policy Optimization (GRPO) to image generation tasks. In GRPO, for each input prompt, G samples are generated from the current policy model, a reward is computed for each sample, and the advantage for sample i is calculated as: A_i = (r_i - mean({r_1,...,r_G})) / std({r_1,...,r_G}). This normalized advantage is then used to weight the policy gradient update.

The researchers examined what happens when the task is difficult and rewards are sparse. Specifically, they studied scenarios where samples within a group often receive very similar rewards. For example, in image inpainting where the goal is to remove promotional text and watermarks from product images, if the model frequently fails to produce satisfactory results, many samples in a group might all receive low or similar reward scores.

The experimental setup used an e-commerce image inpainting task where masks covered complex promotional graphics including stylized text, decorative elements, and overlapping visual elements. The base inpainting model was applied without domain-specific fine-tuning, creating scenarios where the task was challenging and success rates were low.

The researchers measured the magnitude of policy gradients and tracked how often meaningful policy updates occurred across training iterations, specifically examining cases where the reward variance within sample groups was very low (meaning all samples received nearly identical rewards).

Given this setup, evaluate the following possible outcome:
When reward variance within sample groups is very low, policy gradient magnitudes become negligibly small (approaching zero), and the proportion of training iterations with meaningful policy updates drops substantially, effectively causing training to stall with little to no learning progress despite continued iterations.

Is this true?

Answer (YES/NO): YES